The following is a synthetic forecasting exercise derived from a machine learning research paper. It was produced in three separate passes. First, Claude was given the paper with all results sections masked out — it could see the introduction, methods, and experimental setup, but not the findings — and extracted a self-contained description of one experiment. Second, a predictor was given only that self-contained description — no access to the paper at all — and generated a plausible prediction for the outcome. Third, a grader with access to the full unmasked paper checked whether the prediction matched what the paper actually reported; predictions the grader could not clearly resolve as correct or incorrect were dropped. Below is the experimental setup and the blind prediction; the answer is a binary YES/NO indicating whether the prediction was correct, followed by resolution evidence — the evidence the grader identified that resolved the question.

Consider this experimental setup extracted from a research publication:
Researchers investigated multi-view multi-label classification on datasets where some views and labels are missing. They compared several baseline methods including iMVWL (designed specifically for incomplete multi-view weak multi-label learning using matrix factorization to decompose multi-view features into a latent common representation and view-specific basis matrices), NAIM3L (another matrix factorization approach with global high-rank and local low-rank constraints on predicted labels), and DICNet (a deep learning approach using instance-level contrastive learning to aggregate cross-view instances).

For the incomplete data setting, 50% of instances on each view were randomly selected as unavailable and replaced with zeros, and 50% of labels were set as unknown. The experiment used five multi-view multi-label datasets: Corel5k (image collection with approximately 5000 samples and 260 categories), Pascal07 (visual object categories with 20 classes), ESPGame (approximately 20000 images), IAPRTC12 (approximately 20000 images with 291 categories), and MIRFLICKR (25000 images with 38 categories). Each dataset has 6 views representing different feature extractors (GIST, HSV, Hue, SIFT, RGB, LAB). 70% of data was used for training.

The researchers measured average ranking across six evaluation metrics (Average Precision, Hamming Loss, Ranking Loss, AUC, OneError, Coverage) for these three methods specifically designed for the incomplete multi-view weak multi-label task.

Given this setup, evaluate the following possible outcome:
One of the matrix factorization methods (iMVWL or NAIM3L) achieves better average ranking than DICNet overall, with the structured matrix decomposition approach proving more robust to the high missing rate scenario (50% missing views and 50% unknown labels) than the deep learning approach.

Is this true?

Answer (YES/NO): NO